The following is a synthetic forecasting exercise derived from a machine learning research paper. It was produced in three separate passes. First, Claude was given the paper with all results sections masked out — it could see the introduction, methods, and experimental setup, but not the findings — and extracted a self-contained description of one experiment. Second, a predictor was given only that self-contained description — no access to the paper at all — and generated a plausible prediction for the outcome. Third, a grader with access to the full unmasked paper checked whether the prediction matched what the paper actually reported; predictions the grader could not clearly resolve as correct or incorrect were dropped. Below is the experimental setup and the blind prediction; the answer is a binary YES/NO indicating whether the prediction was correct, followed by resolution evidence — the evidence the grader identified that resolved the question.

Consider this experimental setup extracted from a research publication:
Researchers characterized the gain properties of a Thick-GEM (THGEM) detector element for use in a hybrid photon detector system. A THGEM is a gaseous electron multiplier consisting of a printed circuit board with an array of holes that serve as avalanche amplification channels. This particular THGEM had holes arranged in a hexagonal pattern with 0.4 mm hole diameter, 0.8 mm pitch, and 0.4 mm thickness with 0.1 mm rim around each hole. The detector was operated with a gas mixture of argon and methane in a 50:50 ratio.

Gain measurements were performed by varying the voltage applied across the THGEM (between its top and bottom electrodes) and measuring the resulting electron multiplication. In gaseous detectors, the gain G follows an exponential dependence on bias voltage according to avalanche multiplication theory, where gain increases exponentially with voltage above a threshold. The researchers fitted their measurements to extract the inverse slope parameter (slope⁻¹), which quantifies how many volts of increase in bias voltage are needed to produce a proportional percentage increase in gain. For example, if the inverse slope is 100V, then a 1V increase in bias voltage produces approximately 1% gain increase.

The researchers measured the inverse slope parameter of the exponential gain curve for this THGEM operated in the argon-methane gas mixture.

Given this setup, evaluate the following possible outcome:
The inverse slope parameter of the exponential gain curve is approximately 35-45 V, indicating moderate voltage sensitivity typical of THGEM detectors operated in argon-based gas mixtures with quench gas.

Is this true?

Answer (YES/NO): NO